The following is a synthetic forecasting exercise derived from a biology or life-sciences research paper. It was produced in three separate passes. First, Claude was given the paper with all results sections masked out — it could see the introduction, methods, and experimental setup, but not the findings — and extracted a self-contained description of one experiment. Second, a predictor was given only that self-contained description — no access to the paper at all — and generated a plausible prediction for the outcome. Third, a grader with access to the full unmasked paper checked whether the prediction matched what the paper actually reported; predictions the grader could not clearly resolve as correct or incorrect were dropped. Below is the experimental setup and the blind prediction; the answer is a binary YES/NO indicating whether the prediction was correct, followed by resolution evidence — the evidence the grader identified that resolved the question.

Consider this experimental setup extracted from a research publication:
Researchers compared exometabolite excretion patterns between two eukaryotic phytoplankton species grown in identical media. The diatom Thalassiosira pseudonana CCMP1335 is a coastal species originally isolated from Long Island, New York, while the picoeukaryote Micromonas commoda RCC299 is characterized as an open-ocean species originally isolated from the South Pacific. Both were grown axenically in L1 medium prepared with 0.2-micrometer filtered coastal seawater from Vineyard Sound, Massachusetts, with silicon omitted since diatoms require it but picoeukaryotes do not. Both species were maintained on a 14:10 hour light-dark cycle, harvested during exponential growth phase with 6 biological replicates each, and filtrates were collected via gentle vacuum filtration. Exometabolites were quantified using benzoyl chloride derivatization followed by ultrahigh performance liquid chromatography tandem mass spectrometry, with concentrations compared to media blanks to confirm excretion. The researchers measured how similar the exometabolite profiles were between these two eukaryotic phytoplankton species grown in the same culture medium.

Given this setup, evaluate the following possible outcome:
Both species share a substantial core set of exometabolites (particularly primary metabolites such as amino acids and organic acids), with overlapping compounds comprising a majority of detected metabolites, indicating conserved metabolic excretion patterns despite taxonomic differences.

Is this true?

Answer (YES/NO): NO